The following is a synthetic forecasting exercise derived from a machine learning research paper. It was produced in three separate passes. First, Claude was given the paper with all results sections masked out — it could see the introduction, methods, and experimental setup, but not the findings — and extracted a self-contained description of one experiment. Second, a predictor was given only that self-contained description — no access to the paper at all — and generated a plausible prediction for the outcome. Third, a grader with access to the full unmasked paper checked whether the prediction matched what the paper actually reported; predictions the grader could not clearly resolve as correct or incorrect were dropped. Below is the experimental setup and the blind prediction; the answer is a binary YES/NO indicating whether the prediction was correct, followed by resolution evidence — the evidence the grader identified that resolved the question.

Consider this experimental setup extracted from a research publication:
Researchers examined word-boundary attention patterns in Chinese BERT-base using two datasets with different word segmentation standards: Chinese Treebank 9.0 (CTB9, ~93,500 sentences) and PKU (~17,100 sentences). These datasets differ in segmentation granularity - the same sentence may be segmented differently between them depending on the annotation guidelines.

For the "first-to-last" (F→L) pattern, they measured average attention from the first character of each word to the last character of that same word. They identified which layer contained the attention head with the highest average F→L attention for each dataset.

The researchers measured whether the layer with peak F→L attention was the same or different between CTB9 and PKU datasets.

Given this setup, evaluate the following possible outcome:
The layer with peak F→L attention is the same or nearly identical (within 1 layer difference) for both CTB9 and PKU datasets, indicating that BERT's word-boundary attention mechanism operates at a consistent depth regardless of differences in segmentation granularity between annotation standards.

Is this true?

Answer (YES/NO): YES